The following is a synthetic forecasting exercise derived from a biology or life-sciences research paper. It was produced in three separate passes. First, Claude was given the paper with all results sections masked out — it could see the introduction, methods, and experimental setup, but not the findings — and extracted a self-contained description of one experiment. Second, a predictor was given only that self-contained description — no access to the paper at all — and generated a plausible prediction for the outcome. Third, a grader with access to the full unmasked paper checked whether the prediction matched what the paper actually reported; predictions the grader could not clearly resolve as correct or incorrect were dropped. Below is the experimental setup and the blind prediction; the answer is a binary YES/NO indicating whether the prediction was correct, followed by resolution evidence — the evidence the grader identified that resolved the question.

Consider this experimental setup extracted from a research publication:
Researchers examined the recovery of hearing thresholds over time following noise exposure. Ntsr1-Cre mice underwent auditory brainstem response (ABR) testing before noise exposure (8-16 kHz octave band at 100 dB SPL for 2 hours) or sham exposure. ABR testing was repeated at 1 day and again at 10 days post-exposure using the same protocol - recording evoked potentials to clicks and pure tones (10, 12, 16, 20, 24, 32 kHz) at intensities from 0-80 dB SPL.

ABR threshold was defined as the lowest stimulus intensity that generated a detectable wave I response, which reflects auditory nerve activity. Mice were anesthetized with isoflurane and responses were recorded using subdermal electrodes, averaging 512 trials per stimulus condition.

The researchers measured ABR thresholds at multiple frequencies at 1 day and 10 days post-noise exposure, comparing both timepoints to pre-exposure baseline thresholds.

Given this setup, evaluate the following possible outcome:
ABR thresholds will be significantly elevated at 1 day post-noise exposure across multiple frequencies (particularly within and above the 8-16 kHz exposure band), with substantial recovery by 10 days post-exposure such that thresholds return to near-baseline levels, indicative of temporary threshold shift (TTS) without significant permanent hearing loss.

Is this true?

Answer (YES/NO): NO